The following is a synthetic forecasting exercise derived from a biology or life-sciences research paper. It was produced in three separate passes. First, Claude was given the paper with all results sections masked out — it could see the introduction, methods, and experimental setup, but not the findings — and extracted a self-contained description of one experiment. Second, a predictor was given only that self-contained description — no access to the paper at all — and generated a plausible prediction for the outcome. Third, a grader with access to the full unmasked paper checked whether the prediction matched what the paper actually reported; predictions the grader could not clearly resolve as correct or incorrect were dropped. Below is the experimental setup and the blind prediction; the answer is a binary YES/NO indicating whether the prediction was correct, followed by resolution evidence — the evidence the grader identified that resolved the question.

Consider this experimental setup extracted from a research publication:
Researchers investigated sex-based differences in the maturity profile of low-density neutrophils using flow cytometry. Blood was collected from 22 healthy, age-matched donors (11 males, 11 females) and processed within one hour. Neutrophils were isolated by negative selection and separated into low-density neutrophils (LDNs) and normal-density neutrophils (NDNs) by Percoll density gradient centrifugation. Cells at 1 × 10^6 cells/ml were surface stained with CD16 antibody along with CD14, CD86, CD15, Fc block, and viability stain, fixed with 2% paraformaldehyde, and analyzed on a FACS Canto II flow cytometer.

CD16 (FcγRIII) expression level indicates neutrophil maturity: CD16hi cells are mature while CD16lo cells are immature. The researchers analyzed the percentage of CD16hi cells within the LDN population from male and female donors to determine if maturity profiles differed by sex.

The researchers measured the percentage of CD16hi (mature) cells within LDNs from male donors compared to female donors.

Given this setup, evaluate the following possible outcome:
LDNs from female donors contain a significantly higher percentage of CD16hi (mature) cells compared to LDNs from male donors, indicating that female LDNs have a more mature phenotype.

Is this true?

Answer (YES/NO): NO